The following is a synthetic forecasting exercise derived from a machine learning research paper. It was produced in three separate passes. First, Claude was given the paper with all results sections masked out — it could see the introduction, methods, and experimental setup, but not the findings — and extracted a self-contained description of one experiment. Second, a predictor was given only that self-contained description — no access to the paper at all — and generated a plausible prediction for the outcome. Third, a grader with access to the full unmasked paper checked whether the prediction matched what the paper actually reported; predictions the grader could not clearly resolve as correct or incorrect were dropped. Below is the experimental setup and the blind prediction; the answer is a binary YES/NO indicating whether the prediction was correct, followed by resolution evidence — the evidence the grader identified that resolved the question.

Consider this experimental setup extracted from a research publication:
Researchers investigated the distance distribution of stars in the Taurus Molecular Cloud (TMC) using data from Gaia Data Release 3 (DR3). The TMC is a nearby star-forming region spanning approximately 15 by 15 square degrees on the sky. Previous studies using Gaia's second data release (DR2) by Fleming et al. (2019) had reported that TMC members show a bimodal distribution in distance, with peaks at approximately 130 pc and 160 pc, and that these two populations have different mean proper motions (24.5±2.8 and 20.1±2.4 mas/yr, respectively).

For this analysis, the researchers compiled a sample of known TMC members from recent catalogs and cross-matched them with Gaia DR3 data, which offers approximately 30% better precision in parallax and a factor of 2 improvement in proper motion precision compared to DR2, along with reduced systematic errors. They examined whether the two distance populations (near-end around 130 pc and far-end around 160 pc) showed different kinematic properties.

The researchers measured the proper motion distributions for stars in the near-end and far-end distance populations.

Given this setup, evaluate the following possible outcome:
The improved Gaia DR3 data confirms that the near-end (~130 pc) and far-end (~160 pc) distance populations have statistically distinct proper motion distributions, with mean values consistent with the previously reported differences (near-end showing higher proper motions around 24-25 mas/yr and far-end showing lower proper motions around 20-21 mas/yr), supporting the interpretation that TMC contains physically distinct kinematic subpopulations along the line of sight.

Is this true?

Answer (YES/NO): NO